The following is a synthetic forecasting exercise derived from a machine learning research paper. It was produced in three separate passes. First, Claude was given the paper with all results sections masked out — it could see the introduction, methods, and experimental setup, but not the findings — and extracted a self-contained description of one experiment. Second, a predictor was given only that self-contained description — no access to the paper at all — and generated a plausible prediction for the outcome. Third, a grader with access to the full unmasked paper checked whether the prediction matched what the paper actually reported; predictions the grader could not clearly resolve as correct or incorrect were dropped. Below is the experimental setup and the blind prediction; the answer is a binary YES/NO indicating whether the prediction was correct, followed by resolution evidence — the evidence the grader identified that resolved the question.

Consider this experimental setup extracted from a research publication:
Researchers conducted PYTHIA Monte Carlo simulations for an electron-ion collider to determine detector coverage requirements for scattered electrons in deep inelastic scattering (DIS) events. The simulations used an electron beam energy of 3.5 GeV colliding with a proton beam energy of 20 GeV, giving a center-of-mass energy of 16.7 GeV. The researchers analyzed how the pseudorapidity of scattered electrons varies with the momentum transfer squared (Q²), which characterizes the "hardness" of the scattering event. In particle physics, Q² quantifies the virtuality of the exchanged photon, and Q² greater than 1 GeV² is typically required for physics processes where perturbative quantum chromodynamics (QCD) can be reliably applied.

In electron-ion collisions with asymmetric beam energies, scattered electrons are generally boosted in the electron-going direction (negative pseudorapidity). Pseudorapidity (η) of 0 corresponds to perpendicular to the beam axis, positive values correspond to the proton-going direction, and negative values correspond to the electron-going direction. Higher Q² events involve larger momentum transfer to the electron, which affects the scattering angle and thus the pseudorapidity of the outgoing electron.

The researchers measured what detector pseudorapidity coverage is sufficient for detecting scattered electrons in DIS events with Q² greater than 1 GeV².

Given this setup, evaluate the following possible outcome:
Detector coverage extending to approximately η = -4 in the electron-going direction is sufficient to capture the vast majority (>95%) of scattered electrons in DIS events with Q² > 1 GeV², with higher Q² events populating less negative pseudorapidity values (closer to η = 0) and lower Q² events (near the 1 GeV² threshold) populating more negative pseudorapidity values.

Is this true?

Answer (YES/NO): NO